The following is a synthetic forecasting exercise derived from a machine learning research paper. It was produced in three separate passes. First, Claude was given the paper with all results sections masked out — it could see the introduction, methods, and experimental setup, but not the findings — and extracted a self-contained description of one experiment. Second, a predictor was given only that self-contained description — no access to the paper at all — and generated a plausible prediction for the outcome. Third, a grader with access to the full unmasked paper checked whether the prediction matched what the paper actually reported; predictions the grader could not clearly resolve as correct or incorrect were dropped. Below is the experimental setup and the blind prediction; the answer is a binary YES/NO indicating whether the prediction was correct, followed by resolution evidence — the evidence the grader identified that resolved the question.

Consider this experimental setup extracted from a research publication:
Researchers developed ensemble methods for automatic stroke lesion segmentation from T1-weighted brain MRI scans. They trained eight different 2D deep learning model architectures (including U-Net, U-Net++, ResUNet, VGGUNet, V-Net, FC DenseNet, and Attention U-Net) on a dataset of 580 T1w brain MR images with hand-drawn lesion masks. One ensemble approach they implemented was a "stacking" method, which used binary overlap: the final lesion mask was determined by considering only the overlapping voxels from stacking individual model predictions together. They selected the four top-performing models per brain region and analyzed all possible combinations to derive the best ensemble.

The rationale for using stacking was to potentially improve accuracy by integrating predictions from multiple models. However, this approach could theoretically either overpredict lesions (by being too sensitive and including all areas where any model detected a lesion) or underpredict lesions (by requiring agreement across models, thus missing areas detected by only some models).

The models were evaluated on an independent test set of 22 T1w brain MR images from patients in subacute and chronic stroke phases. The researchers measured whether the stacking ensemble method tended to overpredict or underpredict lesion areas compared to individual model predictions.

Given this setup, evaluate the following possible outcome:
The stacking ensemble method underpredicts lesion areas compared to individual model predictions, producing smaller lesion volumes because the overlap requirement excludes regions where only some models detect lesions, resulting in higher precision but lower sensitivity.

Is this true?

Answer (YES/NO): YES